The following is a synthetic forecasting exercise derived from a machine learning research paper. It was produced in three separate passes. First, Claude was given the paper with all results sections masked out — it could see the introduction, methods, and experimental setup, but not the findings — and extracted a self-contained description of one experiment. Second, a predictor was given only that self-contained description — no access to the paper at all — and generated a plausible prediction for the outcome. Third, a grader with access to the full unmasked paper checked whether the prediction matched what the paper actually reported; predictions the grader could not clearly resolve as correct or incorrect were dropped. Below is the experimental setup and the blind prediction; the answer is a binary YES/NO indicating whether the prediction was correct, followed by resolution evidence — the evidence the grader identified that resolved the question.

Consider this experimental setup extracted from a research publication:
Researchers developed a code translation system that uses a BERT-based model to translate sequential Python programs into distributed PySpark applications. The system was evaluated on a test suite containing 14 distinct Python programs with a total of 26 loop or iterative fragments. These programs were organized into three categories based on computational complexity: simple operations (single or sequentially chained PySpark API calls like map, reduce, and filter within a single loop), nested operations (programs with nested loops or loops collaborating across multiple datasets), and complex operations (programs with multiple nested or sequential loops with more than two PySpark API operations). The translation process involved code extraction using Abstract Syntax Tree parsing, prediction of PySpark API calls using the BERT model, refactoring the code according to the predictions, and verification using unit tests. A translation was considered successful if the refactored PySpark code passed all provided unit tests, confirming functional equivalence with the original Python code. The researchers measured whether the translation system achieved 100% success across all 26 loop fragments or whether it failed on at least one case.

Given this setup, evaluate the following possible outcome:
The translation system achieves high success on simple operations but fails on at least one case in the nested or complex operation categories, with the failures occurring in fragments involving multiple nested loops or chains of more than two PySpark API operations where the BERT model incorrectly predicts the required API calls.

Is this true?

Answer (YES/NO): NO